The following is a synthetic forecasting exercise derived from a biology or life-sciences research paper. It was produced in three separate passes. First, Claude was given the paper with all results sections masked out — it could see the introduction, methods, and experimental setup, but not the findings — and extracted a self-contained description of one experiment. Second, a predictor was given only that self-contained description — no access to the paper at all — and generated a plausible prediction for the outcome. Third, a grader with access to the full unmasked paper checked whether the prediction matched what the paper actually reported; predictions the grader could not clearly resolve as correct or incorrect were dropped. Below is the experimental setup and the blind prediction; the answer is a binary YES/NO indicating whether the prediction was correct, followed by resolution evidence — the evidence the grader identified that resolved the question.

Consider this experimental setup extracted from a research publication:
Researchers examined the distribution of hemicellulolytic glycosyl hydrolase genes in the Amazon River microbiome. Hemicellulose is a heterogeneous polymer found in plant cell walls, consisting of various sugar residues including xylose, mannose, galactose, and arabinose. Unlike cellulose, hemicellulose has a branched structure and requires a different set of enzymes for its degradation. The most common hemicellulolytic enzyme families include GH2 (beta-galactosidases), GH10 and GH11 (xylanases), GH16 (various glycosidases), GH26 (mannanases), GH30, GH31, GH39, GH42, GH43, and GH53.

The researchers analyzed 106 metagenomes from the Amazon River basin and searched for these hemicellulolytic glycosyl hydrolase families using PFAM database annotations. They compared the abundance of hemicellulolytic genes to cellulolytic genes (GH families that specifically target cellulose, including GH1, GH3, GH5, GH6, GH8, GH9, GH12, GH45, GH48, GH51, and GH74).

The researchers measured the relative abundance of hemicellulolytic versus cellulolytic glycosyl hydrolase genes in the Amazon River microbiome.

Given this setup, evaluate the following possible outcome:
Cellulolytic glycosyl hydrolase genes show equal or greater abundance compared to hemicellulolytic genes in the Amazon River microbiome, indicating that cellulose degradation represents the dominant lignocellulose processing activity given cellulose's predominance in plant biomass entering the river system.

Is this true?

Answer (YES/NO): YES